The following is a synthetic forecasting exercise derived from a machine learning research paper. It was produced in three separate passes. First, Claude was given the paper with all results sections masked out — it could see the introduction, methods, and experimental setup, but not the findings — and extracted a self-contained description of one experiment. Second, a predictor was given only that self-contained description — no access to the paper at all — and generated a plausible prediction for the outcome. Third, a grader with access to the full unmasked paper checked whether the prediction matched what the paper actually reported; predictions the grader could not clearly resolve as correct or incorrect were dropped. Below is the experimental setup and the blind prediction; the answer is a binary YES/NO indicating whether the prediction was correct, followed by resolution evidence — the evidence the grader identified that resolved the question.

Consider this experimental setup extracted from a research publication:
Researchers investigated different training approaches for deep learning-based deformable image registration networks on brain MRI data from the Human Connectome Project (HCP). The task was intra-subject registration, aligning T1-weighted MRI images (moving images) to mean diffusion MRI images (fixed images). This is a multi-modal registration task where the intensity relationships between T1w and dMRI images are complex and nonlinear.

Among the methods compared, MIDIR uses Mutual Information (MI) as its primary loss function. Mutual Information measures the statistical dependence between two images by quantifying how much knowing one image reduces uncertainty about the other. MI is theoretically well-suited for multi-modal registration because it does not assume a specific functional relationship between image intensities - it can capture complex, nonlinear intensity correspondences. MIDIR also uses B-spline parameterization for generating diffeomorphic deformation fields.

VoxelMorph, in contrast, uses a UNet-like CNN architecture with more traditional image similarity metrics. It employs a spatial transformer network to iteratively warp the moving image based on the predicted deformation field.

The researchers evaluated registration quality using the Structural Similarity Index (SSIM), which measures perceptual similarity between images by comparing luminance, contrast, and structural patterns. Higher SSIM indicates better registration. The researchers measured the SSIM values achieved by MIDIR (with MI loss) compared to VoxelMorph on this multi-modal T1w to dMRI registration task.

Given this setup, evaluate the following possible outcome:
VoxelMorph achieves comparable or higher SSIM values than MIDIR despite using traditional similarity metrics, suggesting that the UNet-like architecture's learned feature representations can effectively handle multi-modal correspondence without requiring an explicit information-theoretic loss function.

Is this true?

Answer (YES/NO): YES